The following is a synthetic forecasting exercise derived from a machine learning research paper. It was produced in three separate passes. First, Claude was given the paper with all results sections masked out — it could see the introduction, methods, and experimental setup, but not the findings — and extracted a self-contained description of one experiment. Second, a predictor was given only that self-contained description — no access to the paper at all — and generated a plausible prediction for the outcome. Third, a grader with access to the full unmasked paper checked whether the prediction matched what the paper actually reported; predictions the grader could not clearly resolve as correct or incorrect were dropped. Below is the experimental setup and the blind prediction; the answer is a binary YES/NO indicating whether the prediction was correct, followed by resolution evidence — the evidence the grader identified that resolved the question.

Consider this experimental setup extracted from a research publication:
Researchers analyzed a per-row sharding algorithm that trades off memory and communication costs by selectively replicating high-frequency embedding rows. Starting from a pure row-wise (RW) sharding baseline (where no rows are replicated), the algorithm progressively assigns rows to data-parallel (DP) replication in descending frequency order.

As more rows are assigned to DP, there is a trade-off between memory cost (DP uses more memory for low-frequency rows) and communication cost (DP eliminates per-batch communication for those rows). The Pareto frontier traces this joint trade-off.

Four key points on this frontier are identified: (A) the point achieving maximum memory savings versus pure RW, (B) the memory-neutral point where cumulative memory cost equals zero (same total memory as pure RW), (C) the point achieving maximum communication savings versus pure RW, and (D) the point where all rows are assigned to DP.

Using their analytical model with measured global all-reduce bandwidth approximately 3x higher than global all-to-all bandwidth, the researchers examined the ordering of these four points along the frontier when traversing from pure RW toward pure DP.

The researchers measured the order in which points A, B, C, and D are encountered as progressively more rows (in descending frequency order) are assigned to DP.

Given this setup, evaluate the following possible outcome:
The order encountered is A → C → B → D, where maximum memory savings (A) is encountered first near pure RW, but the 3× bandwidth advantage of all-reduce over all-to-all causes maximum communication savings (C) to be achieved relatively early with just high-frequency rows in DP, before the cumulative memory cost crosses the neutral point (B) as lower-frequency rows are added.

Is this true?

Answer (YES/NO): NO